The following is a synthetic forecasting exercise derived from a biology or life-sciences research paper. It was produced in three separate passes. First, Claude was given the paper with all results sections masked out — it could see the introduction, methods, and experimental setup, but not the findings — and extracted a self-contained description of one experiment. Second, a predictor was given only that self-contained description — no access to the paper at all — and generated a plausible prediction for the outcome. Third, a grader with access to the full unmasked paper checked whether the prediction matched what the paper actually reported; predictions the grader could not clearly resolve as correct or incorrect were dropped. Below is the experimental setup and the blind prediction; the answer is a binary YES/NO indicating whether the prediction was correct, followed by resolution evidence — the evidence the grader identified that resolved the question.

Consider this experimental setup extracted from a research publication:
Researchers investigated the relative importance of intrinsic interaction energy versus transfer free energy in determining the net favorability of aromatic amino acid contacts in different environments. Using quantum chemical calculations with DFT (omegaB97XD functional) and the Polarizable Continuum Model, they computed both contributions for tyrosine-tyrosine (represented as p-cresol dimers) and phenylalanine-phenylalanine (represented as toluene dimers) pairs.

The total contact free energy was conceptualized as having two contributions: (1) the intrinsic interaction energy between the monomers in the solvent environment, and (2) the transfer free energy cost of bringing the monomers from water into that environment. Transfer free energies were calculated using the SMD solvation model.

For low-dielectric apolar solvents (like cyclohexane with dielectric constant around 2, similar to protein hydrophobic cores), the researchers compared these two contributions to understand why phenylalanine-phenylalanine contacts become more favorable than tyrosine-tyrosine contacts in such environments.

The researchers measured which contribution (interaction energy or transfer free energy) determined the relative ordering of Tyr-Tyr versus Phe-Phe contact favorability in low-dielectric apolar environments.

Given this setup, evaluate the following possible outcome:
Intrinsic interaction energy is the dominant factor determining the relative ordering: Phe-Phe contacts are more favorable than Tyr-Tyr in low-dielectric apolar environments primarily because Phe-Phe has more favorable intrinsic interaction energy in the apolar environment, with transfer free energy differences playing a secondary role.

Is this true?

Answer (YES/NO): NO